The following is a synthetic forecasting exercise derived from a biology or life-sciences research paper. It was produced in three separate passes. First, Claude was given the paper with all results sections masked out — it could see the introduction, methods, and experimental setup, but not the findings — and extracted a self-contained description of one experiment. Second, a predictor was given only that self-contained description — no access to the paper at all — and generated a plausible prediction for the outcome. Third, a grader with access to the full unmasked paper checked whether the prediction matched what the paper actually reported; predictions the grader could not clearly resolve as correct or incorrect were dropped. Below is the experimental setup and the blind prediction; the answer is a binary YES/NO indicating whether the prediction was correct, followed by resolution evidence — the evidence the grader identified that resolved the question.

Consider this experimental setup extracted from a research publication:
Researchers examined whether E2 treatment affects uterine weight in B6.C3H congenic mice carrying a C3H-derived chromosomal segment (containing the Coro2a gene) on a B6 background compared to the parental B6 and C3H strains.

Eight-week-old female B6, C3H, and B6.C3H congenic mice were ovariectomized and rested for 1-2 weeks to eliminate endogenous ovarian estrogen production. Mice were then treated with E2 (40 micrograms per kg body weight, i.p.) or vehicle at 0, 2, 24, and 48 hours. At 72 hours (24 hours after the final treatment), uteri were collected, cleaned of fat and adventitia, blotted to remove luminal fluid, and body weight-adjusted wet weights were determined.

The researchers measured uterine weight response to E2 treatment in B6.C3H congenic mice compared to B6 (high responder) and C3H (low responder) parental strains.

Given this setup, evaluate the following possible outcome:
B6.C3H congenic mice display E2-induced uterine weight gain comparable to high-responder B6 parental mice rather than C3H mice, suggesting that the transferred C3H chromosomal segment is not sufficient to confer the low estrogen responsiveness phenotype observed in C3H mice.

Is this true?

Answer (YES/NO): NO